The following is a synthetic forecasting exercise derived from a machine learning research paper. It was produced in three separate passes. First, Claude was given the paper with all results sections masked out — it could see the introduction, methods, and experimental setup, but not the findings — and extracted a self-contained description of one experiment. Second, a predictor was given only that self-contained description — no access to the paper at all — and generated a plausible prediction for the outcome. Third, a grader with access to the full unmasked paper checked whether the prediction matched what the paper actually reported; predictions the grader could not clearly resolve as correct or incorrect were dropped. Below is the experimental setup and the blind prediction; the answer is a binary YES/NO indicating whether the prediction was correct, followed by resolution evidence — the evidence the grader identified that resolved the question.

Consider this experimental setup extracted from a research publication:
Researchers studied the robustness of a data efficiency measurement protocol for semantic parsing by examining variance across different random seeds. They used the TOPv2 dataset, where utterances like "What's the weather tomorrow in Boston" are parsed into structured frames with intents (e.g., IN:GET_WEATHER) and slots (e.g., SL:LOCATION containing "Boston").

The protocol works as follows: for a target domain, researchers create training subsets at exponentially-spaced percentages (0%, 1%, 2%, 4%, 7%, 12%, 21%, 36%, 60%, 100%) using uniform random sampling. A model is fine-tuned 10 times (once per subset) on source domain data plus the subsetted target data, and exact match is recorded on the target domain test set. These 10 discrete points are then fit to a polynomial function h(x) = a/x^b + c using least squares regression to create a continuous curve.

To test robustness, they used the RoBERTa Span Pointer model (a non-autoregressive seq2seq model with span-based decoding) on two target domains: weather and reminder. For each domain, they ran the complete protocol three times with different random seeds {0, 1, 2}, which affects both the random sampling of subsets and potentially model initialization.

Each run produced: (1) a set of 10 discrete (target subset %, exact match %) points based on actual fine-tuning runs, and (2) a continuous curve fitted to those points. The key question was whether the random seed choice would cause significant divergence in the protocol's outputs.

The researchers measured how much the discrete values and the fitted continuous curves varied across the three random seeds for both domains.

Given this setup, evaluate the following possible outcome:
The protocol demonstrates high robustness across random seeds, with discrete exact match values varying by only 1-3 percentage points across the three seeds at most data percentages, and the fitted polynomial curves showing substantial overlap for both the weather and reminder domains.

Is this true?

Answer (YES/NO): YES